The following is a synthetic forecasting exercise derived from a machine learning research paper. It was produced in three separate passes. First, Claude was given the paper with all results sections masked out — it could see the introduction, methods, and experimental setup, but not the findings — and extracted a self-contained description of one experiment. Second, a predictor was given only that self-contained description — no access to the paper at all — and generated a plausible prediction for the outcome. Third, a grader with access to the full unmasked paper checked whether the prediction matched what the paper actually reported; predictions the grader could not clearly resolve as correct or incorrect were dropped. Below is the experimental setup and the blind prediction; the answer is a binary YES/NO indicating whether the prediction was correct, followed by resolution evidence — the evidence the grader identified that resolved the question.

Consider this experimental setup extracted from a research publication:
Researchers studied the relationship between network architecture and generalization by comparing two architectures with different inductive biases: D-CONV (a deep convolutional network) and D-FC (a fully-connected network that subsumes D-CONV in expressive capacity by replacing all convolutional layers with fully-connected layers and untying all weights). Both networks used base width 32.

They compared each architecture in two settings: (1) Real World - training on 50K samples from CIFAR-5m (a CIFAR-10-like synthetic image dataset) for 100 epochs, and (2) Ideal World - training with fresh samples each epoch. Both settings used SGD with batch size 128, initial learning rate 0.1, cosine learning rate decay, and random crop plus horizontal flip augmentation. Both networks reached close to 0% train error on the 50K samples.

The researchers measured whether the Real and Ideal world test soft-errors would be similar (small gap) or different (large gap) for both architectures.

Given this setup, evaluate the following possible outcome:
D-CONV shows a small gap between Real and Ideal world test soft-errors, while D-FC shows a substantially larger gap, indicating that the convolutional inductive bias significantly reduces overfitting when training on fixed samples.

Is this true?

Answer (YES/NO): NO